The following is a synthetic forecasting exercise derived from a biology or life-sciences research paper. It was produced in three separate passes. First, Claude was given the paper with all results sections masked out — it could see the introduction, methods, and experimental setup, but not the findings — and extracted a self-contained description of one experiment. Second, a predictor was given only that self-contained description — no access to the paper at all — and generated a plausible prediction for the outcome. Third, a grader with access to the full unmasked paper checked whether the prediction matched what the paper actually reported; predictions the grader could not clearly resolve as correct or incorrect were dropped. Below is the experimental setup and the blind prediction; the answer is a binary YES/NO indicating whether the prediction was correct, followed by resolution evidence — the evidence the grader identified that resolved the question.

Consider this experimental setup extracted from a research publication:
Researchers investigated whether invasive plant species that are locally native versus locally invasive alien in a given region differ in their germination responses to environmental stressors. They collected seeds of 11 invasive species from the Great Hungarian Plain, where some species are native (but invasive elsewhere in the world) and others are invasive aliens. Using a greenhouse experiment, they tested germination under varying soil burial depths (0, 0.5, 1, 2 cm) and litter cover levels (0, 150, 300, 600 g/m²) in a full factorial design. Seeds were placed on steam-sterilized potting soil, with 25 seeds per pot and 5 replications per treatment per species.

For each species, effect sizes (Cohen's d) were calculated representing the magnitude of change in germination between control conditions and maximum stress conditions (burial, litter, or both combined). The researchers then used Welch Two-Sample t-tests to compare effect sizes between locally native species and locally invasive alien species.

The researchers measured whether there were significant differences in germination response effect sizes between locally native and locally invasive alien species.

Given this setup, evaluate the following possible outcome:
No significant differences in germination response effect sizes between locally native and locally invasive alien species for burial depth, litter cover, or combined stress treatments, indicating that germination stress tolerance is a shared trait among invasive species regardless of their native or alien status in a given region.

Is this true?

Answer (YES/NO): YES